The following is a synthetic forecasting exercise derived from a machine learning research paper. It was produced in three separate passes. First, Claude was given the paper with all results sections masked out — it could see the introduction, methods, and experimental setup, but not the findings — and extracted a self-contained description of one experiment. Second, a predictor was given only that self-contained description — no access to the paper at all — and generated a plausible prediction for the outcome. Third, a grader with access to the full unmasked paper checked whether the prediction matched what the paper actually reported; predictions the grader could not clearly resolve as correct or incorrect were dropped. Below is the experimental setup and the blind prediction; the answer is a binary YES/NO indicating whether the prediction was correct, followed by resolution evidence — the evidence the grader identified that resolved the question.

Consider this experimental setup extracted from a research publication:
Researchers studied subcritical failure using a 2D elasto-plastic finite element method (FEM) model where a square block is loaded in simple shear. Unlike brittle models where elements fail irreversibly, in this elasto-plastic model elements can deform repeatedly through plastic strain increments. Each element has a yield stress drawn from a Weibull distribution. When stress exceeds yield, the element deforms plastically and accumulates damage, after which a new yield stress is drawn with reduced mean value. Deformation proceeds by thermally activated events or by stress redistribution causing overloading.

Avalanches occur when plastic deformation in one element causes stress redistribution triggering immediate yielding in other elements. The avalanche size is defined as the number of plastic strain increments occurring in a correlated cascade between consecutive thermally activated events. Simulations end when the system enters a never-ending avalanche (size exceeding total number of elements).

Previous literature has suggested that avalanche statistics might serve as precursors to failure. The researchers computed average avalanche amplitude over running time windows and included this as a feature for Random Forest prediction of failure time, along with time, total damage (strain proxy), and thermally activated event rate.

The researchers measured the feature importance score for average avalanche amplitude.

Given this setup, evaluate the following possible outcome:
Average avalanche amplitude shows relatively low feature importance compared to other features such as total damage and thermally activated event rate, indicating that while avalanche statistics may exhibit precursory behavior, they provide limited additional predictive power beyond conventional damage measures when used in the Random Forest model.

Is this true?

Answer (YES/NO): NO